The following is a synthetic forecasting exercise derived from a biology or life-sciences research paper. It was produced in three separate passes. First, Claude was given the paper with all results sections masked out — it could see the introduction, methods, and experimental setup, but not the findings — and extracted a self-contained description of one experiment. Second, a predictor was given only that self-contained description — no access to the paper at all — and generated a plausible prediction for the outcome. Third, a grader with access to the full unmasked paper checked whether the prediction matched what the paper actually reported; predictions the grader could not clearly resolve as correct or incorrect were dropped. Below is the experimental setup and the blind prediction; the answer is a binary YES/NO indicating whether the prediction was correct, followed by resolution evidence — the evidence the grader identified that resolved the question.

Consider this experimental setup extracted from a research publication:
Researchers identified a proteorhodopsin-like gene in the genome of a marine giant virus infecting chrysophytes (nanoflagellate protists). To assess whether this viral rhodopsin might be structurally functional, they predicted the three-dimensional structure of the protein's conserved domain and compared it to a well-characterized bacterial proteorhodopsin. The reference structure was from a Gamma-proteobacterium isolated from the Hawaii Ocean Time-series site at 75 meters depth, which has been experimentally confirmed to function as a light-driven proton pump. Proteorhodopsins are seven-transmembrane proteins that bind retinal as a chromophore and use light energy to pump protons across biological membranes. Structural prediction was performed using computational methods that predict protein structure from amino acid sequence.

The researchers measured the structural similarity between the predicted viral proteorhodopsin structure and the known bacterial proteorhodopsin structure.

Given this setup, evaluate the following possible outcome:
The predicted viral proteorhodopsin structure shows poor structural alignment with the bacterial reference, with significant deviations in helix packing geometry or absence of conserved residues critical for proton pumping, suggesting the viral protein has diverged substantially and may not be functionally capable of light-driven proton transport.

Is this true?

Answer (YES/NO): NO